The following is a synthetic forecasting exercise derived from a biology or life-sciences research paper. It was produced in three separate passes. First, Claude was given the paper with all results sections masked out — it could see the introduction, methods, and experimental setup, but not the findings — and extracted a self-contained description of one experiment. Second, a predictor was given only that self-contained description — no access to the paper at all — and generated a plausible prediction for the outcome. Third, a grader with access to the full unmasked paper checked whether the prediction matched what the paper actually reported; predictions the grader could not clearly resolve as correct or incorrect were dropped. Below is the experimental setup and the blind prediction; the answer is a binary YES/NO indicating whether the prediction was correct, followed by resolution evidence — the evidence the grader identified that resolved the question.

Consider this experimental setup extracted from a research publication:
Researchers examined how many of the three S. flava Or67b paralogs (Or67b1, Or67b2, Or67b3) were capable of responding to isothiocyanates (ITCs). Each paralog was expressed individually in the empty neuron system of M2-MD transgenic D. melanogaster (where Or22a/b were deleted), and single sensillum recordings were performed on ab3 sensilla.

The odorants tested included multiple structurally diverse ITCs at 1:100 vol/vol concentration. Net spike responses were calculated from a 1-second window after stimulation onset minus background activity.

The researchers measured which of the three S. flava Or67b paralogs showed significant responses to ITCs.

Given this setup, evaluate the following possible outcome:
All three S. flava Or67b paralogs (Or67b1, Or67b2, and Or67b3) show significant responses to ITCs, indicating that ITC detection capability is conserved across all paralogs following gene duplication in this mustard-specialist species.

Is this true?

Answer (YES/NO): NO